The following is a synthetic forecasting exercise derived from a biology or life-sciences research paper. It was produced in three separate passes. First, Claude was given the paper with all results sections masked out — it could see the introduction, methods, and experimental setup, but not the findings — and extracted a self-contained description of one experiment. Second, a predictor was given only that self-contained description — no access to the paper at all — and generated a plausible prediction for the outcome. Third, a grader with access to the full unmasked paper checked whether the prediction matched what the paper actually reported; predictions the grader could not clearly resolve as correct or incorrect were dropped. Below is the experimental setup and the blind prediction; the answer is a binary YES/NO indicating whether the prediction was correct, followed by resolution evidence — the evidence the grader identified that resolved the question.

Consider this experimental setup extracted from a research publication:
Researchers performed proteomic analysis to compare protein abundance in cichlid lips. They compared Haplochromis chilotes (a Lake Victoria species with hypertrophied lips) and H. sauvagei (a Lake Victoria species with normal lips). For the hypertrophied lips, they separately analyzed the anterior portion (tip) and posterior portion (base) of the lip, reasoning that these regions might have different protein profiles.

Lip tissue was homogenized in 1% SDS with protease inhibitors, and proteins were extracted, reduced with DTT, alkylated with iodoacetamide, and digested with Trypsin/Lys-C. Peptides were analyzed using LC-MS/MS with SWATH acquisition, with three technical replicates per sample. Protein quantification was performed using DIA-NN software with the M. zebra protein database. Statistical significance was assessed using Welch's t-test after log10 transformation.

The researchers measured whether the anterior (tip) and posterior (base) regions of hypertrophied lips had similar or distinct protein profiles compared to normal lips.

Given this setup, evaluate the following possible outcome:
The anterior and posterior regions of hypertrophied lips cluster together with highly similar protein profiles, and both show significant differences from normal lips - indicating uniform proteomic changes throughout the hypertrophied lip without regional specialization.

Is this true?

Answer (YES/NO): YES